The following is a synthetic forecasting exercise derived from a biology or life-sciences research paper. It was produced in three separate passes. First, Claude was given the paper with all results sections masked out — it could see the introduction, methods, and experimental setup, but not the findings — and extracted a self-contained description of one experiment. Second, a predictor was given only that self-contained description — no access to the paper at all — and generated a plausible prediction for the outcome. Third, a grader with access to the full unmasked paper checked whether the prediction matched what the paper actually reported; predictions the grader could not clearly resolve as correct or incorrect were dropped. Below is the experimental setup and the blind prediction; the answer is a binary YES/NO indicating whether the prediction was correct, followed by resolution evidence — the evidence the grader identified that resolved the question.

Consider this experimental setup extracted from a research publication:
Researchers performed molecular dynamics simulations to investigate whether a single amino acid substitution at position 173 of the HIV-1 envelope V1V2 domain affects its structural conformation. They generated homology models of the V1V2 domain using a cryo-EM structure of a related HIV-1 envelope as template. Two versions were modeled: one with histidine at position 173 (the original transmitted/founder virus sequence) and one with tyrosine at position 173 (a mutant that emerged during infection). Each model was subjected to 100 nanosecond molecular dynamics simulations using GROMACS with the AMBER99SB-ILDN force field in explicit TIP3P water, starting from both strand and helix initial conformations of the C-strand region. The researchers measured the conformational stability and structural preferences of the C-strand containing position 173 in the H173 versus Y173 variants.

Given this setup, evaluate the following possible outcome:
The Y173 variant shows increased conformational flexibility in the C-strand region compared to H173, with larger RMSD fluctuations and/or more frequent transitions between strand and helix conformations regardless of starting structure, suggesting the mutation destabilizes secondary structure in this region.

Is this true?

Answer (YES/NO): NO